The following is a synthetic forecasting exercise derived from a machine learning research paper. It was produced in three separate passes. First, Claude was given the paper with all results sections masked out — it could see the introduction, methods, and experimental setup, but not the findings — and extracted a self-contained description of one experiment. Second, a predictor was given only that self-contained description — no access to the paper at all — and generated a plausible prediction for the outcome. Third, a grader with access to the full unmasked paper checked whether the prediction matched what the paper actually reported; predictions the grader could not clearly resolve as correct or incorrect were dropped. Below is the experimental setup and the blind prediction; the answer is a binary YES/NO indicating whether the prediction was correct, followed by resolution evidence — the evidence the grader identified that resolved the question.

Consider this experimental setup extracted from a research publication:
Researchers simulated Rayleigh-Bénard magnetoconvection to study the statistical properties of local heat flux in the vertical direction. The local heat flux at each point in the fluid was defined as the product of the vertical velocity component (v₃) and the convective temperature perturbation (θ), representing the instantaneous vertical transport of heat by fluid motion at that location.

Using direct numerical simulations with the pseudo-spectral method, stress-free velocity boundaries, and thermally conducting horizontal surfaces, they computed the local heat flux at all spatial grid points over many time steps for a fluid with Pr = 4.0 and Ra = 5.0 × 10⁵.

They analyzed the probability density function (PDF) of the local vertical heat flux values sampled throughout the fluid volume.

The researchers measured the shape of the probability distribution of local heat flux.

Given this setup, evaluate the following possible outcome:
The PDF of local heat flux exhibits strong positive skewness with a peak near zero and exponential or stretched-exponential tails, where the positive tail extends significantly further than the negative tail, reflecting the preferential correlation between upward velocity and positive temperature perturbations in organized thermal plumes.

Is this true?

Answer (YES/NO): YES